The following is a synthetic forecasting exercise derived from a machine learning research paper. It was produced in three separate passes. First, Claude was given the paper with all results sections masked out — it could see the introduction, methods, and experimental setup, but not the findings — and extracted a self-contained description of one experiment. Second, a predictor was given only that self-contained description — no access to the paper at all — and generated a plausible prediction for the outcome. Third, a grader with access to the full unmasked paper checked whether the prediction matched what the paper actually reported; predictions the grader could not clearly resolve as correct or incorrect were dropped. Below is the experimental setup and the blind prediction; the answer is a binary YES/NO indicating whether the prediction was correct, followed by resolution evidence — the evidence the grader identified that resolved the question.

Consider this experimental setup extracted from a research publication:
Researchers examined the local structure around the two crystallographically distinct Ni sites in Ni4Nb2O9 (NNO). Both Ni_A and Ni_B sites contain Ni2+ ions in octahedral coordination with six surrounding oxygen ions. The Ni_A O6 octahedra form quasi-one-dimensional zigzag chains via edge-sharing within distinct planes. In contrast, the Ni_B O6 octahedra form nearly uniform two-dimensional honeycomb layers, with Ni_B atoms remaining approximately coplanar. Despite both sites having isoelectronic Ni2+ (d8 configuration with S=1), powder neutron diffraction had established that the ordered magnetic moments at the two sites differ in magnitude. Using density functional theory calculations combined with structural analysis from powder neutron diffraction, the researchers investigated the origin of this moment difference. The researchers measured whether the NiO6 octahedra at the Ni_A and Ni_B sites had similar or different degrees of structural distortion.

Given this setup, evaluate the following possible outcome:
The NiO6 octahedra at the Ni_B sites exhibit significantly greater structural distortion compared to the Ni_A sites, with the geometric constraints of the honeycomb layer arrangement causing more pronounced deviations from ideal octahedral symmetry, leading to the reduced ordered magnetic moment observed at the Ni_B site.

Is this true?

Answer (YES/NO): NO